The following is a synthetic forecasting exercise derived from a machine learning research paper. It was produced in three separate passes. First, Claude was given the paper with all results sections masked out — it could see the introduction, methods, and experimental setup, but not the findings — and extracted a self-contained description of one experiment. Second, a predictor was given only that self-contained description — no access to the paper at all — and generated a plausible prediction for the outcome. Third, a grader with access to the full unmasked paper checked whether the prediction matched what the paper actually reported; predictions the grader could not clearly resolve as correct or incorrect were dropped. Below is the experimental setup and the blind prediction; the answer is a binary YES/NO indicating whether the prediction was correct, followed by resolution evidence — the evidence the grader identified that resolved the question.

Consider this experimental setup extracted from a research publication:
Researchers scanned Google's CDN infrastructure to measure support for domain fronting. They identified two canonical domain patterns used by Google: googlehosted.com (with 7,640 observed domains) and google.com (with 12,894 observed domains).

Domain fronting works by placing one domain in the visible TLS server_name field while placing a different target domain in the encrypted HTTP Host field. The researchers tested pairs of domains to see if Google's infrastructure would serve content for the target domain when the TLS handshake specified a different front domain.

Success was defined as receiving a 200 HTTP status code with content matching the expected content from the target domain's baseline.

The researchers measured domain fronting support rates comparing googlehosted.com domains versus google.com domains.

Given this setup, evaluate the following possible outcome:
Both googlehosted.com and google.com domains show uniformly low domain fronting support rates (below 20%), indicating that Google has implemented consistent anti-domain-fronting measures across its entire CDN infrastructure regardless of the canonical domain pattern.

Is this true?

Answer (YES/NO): NO